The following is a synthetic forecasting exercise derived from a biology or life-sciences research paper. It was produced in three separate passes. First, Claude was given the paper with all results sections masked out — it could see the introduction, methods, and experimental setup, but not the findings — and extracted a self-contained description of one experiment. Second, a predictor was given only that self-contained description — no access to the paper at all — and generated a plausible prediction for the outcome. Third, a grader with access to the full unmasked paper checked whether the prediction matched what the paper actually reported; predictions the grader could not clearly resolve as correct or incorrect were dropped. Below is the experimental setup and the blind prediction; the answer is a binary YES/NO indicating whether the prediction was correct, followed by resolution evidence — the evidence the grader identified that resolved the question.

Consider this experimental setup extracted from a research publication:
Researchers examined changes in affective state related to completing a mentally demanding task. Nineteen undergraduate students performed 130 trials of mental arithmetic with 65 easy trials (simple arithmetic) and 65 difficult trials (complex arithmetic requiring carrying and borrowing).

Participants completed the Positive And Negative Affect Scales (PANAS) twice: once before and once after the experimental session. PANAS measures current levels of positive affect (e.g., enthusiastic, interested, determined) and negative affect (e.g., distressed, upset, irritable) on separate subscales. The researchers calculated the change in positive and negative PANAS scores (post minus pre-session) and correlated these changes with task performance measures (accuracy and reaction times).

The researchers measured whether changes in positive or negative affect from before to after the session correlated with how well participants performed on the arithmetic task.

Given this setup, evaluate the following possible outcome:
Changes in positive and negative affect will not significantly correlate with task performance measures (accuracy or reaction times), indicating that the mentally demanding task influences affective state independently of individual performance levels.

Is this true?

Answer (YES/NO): YES